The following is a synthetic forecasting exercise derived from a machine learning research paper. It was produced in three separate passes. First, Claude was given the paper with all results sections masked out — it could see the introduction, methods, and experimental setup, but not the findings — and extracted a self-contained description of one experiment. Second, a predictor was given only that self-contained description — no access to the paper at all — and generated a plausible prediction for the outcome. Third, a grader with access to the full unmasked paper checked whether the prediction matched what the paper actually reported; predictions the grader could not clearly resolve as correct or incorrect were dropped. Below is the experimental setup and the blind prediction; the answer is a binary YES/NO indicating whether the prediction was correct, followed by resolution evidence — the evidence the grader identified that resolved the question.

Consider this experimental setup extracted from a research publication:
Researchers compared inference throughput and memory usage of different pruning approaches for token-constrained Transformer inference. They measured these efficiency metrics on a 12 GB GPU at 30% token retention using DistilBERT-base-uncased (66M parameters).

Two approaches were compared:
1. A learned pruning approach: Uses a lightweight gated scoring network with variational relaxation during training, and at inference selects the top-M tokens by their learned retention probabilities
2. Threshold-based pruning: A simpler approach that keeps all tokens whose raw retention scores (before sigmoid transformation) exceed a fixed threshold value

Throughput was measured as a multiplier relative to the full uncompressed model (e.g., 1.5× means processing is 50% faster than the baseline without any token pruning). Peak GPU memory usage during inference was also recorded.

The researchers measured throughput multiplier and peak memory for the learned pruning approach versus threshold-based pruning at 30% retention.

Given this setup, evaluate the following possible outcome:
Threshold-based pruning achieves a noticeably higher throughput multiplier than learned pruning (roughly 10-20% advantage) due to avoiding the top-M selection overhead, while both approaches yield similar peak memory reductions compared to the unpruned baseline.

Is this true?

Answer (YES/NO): NO